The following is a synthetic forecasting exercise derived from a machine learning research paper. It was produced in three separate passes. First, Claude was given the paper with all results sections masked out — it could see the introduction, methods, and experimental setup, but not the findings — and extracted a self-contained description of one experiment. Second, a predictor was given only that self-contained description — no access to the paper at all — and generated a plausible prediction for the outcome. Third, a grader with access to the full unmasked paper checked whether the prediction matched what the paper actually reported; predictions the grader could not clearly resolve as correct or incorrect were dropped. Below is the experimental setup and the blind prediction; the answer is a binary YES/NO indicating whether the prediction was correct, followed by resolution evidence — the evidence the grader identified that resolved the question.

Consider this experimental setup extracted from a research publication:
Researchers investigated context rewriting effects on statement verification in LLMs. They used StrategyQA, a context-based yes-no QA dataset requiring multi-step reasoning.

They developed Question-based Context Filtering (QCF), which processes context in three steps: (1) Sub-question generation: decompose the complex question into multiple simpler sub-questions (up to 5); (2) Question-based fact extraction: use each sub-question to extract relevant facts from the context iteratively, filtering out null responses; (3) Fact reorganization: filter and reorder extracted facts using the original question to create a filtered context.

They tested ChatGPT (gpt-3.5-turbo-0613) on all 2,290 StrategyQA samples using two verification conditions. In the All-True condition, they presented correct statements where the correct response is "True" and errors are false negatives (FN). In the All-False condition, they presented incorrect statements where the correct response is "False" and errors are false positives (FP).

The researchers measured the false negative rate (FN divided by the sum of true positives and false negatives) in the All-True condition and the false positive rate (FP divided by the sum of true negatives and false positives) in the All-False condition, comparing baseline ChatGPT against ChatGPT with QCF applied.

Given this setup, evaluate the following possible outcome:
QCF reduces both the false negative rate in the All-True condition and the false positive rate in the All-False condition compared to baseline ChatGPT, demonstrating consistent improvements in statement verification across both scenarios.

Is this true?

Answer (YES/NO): NO